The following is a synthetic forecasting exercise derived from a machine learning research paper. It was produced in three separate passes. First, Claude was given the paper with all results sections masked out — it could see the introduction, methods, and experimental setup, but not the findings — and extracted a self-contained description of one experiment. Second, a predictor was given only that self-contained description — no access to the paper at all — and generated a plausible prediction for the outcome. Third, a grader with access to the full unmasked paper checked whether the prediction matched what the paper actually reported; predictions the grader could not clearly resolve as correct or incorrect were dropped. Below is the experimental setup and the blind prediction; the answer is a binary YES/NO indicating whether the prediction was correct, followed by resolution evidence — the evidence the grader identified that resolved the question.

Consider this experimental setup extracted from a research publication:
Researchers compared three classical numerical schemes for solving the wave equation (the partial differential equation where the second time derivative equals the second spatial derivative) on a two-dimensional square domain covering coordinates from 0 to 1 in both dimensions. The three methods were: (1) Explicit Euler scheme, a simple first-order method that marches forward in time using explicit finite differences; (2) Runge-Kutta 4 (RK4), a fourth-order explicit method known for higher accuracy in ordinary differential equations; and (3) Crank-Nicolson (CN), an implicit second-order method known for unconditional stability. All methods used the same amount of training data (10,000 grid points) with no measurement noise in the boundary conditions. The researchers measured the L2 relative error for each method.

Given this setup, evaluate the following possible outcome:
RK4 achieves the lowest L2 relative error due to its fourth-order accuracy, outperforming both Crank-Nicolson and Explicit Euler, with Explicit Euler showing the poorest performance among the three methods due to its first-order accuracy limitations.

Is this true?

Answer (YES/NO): NO